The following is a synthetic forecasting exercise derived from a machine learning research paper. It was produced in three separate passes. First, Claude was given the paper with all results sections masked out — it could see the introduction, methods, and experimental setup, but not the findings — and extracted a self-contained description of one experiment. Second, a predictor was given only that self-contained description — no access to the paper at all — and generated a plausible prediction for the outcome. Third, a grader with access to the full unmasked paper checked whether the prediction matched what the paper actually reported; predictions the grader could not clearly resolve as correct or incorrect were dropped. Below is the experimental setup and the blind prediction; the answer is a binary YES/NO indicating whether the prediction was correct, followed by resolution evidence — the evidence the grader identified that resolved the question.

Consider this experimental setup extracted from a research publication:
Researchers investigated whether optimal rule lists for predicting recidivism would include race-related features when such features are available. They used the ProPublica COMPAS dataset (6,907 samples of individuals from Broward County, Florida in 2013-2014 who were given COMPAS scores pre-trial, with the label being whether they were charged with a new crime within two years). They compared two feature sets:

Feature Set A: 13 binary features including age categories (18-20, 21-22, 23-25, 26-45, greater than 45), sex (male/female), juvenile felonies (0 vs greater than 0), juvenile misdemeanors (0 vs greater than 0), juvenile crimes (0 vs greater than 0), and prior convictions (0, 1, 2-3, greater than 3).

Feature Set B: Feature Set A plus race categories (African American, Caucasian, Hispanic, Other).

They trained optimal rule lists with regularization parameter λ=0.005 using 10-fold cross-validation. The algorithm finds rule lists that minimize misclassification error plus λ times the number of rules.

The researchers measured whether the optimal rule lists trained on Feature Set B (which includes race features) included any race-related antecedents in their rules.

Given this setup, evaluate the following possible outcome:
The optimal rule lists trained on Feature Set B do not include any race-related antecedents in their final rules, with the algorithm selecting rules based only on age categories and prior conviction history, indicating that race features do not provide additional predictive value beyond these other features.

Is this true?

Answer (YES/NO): NO